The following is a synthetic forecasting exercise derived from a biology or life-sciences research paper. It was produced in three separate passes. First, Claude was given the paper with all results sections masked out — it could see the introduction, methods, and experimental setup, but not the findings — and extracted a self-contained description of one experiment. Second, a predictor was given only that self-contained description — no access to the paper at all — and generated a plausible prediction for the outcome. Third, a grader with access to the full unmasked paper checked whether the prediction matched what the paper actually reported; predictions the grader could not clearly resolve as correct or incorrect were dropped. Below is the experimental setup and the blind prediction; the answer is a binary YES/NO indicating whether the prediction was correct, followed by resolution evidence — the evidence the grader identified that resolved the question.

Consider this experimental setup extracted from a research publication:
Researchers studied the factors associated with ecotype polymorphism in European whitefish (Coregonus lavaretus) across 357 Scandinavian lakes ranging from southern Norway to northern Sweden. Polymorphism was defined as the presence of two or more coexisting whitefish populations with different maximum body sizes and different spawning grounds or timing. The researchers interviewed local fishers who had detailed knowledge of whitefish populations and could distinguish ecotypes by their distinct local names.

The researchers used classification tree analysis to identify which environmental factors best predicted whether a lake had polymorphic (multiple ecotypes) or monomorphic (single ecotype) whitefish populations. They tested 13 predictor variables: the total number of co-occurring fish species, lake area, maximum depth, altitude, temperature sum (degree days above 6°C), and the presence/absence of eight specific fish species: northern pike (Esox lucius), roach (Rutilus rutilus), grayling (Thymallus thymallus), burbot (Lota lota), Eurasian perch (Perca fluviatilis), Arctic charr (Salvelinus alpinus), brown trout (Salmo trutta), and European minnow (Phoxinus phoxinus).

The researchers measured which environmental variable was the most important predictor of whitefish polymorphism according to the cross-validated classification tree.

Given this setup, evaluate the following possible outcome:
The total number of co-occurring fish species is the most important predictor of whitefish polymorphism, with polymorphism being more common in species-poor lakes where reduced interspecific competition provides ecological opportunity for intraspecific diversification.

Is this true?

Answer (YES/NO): NO